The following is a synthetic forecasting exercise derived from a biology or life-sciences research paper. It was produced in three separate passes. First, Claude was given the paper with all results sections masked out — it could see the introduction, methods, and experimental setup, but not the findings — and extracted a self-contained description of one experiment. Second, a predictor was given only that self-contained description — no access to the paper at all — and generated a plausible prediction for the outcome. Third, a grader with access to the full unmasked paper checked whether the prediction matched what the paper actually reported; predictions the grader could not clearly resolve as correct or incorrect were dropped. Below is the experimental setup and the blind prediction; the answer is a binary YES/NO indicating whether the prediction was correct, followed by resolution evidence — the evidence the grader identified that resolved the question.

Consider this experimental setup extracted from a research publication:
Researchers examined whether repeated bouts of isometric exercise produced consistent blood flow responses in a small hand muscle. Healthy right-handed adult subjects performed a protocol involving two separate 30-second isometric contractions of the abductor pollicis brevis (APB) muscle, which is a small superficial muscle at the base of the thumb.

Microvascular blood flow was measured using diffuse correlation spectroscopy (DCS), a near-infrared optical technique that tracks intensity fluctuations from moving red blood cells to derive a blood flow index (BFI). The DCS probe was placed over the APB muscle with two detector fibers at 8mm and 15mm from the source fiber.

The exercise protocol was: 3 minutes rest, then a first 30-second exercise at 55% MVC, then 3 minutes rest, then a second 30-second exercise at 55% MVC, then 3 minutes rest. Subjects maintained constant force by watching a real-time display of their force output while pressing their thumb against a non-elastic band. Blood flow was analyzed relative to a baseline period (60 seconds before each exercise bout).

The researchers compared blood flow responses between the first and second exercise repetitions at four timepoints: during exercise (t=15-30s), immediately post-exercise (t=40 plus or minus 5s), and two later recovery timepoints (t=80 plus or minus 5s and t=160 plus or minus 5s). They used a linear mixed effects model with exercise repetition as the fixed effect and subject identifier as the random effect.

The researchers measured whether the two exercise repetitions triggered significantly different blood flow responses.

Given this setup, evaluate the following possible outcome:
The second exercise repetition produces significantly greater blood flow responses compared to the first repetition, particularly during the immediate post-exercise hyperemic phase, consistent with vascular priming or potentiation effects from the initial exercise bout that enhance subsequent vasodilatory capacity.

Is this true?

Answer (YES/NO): NO